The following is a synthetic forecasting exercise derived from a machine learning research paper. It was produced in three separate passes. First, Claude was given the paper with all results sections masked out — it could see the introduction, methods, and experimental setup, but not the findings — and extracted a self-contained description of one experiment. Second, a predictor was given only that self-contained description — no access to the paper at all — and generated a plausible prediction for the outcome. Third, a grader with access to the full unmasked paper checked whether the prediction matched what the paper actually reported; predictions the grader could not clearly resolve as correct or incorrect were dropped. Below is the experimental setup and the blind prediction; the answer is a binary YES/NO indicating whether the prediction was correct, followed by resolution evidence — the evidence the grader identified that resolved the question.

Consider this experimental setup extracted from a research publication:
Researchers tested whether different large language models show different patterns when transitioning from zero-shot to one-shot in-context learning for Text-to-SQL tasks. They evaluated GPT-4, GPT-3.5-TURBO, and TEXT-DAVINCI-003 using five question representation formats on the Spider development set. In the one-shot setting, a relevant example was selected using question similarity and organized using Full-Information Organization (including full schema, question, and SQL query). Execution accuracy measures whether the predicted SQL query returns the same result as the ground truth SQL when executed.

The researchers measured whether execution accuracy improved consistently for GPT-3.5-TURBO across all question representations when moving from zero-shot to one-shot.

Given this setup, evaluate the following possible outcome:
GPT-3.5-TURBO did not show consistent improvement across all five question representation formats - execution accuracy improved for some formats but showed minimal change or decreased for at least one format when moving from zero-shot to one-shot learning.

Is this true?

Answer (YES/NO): YES